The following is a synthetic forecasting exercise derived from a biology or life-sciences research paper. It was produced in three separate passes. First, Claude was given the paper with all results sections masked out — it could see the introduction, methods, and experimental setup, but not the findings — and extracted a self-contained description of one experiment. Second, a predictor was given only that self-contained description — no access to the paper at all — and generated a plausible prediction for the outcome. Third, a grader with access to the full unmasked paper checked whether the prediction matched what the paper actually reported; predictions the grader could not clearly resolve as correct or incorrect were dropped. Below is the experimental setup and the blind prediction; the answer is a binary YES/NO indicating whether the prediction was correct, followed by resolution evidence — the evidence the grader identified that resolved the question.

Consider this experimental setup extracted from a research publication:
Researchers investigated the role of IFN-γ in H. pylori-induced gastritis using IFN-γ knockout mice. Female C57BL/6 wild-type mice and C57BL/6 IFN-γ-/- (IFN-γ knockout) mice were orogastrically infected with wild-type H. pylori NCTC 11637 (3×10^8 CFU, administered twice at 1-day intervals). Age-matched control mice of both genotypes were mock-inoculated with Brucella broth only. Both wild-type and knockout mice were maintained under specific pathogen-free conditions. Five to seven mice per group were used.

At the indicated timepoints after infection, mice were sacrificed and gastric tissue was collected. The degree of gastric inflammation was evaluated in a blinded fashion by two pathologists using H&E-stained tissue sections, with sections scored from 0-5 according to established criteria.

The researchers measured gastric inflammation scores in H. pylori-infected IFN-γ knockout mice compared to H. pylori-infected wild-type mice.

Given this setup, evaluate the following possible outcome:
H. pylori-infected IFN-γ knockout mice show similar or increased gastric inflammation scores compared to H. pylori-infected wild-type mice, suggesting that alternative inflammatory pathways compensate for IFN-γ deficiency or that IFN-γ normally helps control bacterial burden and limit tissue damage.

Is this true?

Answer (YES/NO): NO